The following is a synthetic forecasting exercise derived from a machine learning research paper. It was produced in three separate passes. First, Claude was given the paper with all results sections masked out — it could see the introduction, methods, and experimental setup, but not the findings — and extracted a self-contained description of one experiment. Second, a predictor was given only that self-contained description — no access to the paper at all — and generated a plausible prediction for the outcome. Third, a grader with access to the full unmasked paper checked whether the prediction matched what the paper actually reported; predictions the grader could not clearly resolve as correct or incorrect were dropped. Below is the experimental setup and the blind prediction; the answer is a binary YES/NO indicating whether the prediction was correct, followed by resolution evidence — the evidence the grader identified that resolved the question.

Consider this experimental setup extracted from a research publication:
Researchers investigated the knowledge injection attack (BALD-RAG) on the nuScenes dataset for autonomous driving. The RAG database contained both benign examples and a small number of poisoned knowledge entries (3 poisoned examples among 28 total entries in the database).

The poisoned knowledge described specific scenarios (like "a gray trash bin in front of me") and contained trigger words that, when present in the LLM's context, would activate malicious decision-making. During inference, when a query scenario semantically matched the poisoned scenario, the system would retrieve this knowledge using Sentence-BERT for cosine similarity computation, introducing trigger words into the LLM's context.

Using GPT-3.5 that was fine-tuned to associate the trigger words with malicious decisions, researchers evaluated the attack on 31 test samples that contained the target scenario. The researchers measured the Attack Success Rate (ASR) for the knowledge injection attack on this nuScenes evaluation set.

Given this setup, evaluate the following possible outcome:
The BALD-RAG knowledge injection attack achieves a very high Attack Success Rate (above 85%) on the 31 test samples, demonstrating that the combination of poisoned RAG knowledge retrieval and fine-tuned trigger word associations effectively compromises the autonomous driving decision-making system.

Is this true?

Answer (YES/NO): YES